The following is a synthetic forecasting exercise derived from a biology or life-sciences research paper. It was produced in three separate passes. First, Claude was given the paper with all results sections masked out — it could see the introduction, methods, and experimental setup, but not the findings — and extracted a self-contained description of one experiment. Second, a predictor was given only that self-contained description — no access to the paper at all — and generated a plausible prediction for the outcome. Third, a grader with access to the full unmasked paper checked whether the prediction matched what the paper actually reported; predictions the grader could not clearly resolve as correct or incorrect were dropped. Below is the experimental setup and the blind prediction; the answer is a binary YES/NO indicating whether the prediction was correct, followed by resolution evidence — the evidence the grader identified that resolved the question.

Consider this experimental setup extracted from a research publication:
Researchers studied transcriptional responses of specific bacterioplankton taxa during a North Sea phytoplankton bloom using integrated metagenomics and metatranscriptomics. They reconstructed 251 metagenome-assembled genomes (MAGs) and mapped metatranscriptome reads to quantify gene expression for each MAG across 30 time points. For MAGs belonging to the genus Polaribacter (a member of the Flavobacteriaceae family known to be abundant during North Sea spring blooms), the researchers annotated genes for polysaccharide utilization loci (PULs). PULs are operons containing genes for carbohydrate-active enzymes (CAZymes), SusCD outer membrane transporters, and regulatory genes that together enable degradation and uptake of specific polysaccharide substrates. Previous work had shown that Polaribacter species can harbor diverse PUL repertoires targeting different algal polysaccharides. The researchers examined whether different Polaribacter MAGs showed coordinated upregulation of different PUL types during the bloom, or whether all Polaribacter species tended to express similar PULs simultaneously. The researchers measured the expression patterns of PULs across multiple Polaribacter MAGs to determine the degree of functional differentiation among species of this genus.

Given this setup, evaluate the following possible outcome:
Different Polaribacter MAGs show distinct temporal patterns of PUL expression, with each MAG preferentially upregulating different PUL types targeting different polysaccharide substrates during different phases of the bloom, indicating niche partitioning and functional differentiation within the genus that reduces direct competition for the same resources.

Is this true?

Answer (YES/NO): NO